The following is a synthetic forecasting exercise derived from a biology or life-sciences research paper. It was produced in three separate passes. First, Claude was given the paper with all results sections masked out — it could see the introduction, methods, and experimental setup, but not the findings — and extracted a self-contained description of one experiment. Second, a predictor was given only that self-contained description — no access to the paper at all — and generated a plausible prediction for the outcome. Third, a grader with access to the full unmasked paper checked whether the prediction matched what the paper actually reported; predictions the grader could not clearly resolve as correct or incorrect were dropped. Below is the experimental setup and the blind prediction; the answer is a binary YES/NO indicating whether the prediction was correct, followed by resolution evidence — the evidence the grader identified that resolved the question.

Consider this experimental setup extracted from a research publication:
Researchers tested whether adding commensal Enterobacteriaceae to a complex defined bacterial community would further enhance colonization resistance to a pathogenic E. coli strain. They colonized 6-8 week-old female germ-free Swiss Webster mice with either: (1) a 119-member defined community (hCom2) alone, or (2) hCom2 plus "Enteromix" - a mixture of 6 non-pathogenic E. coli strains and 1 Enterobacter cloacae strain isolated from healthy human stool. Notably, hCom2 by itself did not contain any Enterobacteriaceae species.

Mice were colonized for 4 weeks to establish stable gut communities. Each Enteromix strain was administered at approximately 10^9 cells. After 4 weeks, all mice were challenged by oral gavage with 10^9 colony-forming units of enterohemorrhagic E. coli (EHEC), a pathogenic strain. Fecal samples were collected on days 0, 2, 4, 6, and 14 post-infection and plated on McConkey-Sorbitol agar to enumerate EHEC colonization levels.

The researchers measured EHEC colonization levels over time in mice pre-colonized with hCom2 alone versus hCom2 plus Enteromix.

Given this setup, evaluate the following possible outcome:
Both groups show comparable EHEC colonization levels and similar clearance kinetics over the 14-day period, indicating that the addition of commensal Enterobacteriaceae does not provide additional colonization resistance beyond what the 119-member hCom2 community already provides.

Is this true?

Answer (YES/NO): NO